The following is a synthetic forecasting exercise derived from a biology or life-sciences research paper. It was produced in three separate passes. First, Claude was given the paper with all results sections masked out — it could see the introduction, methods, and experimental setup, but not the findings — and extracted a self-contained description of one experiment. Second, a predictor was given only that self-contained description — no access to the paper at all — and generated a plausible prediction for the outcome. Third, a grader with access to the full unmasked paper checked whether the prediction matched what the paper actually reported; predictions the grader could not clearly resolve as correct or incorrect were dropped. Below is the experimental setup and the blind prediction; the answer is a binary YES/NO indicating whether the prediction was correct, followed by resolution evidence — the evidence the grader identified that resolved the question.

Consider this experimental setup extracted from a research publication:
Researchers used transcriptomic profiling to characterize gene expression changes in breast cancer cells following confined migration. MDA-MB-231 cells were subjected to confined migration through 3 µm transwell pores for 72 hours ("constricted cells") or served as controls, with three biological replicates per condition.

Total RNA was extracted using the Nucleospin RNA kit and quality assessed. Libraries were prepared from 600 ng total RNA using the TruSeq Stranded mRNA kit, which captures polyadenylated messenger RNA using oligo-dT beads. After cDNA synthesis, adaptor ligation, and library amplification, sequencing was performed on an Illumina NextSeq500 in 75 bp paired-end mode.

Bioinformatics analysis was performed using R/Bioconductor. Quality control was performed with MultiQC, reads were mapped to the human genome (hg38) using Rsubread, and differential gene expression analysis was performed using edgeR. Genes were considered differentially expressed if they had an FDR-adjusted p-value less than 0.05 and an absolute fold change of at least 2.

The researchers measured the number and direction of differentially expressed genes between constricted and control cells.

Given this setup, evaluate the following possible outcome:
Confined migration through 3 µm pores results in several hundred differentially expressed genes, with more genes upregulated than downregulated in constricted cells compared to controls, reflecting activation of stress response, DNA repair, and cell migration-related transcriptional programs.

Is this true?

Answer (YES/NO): NO